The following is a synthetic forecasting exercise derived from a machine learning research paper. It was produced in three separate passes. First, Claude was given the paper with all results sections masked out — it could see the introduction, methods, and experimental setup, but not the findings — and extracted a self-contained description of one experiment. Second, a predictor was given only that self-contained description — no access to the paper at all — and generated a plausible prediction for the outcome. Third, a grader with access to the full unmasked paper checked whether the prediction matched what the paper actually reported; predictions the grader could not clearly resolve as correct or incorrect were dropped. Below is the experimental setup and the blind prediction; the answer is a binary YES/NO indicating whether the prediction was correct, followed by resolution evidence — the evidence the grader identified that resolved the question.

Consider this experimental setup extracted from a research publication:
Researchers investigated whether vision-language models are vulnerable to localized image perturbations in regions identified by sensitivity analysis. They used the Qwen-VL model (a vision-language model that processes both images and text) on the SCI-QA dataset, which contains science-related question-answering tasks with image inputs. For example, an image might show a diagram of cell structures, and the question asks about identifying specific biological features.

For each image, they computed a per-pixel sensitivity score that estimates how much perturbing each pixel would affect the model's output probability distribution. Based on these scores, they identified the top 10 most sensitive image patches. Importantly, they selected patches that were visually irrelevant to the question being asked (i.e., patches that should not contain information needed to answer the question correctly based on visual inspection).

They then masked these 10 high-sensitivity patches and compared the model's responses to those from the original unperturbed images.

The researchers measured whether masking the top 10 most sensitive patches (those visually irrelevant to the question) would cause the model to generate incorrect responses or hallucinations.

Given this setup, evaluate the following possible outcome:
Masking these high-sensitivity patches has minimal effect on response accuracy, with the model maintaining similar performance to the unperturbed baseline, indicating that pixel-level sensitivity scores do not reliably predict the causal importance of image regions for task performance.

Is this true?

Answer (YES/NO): NO